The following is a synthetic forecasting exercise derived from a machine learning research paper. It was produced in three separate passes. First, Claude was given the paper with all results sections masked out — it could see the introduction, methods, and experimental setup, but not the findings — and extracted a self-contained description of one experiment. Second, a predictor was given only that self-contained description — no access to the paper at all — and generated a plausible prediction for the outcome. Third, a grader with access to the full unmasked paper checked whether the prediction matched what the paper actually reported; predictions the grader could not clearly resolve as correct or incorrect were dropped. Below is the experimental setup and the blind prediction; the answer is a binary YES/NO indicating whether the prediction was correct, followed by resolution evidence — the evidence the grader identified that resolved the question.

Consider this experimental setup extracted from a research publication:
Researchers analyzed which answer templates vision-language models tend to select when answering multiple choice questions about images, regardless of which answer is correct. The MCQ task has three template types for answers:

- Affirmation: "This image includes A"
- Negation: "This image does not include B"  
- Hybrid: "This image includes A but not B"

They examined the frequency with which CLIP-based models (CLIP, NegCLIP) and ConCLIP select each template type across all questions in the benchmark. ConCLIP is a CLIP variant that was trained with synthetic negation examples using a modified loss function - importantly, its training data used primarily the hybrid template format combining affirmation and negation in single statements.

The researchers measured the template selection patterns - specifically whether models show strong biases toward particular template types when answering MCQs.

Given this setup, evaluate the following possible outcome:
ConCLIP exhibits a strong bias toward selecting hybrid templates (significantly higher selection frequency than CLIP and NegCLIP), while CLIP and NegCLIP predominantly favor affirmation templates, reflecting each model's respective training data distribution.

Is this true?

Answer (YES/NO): NO